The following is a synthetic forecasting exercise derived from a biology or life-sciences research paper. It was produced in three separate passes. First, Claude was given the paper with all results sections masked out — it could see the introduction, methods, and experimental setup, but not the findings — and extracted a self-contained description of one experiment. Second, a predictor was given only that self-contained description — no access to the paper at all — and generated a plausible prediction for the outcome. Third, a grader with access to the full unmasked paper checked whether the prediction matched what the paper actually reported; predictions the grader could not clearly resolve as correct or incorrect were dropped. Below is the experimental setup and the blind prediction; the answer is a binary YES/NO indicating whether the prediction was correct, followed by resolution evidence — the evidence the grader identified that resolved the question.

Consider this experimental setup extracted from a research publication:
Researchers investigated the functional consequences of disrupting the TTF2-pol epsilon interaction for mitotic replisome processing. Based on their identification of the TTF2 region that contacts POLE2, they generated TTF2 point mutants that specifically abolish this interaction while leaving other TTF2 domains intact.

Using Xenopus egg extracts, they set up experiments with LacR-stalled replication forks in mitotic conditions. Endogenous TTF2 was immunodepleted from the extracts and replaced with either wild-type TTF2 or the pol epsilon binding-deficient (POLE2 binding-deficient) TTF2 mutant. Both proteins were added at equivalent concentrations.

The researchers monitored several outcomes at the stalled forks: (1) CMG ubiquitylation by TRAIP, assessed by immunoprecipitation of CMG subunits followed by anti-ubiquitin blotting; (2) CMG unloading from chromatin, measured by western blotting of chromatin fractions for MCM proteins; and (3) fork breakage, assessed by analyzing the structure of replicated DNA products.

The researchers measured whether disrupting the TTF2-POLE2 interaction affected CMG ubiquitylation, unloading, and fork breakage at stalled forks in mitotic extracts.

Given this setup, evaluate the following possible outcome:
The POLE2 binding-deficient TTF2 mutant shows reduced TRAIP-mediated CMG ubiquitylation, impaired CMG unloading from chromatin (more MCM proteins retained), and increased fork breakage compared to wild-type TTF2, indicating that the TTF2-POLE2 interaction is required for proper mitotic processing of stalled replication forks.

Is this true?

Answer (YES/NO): NO